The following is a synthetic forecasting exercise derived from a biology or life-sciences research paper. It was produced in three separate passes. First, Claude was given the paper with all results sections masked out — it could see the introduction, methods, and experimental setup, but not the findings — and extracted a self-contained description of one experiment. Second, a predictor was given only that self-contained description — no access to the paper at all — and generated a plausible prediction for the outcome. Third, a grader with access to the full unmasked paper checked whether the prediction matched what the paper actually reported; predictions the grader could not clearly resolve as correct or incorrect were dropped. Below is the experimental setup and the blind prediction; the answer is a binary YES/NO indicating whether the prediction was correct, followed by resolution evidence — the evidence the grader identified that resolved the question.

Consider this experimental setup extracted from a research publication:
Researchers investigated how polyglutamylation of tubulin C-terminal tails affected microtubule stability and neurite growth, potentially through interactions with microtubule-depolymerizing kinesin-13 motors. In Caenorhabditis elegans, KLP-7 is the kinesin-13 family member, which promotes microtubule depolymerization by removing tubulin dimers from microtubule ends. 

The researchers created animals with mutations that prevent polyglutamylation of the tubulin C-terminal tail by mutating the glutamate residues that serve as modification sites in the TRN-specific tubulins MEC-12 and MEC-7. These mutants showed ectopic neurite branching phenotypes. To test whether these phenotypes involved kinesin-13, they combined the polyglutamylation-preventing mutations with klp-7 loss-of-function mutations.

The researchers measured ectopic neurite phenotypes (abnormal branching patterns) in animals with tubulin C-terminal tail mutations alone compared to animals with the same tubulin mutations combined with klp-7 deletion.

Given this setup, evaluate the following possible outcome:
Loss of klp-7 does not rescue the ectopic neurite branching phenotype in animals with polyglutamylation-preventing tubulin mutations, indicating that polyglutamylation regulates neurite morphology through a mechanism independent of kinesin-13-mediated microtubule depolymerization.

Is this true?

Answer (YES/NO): NO